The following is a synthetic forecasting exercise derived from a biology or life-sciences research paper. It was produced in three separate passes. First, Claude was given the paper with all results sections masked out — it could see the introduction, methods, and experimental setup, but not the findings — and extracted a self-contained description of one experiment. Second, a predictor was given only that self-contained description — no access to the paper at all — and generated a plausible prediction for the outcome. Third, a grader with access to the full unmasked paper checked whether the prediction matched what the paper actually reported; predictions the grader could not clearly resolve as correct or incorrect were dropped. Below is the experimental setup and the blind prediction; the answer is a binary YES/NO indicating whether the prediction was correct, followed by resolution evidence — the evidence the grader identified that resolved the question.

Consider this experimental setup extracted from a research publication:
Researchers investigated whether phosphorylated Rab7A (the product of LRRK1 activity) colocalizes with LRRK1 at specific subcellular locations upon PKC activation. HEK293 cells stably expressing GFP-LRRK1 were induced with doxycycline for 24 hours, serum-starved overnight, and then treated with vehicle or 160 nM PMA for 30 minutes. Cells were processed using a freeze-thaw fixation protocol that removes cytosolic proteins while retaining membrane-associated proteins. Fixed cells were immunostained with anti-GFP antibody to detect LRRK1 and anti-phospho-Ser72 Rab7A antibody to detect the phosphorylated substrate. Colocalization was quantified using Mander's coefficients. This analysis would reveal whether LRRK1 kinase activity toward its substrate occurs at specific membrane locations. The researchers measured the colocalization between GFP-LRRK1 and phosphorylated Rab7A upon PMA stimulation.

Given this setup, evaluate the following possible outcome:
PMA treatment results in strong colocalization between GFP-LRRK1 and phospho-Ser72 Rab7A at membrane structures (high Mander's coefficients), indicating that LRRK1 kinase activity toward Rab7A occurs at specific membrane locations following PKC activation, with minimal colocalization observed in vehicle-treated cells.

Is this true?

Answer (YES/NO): NO